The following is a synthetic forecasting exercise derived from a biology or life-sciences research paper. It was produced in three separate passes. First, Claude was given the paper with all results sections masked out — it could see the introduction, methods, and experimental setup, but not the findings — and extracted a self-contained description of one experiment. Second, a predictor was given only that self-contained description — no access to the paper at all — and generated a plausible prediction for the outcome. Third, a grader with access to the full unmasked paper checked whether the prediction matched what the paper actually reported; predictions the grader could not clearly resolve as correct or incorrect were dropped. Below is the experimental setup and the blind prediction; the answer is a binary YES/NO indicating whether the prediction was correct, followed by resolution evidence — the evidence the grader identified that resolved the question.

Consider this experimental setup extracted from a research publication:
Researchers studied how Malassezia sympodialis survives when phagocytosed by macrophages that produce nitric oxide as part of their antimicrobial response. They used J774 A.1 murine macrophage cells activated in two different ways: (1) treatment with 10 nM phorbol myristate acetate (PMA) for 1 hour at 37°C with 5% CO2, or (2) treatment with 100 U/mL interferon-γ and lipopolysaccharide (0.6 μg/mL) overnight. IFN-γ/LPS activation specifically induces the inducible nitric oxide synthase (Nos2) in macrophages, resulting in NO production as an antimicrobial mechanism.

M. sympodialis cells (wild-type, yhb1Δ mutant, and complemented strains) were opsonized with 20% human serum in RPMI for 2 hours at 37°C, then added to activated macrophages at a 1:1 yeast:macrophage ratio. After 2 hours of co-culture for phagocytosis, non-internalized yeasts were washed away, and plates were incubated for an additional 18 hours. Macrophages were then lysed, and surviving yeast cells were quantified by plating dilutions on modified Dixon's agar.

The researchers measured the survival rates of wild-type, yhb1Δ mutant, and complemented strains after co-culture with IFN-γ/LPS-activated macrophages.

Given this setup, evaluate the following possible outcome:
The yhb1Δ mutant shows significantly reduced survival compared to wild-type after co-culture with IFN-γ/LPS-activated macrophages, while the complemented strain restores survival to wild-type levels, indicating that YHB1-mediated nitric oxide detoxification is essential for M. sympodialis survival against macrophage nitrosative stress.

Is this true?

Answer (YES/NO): NO